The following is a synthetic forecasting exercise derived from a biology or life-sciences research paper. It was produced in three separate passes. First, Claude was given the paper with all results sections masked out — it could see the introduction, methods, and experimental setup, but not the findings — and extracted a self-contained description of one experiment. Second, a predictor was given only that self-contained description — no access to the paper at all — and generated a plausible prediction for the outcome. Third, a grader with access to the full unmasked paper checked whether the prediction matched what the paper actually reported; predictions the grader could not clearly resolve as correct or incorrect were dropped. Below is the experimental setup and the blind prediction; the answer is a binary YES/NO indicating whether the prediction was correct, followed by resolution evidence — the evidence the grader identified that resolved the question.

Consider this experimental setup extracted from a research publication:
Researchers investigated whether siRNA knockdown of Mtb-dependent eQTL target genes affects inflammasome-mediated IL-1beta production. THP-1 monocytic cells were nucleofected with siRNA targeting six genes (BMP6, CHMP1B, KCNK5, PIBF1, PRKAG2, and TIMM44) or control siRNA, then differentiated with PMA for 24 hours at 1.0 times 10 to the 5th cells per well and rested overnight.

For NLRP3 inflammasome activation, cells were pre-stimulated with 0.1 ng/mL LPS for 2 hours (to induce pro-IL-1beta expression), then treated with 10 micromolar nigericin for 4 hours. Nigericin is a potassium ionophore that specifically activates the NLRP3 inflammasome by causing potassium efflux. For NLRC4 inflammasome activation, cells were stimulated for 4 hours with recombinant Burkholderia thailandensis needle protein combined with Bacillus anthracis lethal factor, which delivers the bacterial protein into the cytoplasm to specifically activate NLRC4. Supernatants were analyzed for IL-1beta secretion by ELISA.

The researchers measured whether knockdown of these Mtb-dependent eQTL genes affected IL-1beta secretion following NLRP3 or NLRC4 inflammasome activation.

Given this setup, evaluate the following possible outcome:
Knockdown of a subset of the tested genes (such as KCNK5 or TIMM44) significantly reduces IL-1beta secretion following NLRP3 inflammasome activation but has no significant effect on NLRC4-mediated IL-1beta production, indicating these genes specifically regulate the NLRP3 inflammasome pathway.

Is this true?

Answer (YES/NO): NO